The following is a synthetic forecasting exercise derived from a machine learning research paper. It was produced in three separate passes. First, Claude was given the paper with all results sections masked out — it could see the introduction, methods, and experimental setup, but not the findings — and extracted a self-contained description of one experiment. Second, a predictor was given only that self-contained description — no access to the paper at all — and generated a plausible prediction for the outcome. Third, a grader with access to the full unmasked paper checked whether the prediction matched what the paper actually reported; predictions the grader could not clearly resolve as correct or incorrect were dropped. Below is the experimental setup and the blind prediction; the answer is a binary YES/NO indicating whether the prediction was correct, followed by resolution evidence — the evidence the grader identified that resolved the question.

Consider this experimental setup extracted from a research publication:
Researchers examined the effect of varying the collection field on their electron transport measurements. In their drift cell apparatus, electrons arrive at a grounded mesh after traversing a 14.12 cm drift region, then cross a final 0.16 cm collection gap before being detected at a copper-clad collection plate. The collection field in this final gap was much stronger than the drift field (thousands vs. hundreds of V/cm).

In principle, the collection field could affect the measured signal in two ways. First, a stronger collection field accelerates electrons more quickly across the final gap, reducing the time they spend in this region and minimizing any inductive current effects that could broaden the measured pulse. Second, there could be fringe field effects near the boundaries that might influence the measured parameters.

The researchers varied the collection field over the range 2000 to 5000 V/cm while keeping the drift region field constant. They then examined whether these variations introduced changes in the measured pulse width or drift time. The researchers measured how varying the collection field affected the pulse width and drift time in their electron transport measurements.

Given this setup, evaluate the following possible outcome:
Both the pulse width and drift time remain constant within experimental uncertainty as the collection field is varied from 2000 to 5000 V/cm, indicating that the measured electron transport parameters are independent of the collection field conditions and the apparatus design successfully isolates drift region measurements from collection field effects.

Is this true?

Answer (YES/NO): NO